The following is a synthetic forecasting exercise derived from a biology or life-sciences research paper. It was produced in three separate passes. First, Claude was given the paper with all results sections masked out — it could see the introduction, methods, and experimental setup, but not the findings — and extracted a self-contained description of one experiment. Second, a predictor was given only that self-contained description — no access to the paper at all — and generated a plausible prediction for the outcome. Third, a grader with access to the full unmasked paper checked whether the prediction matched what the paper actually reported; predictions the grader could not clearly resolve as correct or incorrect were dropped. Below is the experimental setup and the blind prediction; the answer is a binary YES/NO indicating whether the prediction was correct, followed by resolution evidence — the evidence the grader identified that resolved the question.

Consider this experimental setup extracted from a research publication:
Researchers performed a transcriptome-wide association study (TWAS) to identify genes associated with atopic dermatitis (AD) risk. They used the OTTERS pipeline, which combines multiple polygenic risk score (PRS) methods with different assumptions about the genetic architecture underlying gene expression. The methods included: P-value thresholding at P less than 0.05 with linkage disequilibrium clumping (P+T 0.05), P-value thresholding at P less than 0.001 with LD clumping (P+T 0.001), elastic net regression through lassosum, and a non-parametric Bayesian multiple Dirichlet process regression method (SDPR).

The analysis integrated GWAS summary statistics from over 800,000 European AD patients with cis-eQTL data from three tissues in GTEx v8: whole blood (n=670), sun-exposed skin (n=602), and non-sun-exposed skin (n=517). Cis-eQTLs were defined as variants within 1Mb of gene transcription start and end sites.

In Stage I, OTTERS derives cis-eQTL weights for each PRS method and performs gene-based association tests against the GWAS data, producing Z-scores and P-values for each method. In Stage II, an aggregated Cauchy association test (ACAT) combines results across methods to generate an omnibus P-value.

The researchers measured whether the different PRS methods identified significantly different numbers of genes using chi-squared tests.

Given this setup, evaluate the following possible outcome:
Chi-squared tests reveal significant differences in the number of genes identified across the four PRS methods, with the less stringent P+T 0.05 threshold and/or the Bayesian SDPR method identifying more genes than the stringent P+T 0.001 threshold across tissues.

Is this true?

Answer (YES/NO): NO